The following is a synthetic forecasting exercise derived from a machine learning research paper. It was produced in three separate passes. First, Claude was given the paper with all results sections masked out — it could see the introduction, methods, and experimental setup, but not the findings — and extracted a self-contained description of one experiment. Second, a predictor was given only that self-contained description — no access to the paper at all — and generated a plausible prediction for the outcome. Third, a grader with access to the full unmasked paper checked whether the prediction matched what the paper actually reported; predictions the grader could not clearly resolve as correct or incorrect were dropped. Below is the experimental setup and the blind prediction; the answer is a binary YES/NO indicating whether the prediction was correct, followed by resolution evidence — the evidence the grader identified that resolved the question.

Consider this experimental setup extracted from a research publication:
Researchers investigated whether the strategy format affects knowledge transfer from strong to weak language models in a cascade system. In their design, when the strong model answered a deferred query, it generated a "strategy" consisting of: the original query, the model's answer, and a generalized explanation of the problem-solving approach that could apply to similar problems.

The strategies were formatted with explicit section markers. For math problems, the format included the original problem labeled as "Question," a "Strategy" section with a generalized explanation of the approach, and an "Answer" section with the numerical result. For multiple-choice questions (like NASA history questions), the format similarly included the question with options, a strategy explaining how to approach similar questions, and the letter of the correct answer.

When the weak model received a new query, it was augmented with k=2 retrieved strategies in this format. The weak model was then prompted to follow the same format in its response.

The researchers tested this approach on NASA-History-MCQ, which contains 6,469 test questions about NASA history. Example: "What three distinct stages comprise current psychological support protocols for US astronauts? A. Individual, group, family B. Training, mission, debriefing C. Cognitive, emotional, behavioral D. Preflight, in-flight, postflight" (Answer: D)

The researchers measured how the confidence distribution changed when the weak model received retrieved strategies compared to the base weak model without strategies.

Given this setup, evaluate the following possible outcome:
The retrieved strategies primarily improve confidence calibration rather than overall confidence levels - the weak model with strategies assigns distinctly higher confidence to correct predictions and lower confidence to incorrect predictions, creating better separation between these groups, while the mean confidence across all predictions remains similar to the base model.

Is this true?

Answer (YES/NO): NO